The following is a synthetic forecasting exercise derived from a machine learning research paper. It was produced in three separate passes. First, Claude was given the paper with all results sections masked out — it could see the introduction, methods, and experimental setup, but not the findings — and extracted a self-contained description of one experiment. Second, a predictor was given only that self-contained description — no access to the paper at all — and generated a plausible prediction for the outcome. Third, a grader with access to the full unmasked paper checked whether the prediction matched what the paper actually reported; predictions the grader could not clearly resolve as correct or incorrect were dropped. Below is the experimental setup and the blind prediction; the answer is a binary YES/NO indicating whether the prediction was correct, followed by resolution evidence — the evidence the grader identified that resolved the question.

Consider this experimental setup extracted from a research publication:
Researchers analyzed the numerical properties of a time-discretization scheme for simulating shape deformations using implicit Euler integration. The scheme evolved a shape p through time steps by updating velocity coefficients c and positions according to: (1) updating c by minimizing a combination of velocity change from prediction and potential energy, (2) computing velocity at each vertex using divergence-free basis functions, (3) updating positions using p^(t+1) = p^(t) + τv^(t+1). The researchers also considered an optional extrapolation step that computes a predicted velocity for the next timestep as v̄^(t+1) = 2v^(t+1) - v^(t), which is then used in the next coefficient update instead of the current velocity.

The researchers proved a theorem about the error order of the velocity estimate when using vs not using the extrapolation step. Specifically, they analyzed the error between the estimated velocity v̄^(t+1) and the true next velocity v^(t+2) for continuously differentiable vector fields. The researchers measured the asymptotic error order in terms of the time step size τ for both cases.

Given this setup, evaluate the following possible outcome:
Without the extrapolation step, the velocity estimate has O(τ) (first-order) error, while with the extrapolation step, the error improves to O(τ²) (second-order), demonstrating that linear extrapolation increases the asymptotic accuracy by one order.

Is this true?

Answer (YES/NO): YES